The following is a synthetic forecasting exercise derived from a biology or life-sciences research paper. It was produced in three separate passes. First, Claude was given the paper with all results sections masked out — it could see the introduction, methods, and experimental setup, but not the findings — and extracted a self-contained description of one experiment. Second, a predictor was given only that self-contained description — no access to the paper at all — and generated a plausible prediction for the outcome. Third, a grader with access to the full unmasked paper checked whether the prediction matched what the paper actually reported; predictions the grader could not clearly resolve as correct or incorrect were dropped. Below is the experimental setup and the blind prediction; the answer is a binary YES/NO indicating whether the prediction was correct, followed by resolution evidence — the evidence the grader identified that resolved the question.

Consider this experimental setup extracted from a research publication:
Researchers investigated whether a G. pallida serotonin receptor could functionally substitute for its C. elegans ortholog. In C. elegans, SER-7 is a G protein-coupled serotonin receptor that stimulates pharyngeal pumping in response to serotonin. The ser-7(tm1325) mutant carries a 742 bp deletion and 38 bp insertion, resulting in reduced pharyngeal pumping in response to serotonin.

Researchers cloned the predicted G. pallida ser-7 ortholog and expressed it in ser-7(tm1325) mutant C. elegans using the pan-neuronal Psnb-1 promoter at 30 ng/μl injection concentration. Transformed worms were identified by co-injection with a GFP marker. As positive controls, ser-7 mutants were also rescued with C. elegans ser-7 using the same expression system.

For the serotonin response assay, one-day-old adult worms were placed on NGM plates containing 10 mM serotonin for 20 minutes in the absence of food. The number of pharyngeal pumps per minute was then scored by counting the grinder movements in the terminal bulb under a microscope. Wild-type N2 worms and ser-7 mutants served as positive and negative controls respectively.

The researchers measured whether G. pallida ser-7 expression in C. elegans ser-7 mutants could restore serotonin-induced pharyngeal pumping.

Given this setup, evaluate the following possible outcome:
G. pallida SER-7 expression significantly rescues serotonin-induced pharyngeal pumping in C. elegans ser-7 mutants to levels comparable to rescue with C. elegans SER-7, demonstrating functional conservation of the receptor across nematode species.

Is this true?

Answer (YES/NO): YES